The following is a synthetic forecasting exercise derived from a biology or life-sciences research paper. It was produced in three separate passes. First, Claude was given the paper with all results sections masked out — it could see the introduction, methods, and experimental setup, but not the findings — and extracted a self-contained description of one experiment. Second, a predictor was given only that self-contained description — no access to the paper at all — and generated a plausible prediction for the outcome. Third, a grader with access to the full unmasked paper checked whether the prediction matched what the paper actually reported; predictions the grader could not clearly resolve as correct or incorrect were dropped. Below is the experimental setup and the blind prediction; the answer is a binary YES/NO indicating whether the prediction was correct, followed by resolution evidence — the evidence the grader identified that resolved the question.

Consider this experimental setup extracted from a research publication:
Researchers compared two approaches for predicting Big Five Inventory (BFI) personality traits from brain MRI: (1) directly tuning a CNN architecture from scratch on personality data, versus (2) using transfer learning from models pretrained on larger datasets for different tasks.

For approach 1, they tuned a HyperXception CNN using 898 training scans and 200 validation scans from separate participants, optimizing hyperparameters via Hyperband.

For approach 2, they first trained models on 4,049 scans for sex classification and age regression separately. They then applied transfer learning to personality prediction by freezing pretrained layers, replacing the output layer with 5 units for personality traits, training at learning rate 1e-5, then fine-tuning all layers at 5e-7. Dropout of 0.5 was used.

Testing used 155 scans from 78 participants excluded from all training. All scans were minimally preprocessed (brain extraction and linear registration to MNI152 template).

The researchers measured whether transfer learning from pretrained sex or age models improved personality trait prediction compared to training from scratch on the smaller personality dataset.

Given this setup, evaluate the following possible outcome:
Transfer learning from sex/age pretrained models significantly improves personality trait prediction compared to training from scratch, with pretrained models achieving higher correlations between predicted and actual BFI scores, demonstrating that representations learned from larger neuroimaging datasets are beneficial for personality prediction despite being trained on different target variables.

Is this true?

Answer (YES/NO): NO